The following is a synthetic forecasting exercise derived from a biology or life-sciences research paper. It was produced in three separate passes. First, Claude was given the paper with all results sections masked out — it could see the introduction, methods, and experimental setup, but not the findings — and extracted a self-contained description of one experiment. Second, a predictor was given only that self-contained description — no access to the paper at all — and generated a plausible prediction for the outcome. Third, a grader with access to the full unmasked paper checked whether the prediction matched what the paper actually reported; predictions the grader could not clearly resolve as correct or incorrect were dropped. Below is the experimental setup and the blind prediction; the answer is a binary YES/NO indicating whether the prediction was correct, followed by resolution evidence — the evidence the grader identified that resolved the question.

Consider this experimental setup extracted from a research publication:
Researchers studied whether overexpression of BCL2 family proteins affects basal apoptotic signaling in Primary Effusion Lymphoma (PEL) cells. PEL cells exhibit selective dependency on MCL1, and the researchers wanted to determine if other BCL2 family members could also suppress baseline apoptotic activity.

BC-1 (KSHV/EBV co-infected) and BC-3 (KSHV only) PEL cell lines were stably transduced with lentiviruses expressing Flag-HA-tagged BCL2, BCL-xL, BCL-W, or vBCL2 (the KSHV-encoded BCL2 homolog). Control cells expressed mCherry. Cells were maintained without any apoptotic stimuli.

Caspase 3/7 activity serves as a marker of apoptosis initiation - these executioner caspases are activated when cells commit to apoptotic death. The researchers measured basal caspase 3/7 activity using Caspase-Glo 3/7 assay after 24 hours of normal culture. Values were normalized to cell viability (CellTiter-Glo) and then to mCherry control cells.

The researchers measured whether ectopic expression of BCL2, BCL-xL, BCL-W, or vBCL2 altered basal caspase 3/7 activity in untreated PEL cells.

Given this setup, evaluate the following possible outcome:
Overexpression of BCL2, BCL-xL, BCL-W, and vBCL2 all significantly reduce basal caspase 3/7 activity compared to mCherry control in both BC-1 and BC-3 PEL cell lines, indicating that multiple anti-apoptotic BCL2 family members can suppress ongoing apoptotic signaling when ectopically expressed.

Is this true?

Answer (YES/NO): NO